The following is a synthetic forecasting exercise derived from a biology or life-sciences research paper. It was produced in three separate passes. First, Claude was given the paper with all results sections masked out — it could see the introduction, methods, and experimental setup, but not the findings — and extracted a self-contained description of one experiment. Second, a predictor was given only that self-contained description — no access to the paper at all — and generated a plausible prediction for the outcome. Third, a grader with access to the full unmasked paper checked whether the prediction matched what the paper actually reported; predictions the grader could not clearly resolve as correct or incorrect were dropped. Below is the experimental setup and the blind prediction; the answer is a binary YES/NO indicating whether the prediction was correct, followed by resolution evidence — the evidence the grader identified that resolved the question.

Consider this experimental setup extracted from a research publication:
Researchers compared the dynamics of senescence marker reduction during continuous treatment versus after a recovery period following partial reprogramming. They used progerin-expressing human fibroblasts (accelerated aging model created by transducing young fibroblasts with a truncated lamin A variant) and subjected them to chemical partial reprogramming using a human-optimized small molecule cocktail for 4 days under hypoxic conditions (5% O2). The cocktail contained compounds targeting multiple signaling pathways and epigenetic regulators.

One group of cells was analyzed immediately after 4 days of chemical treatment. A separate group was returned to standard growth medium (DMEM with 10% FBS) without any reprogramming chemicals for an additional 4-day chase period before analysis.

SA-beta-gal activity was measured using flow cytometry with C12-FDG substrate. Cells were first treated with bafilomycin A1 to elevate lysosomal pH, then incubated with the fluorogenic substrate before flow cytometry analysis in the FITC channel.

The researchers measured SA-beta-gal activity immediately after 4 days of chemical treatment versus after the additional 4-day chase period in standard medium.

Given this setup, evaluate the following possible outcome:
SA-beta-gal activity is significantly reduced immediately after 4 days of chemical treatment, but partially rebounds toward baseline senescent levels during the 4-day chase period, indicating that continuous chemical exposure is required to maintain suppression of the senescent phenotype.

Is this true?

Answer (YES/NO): NO